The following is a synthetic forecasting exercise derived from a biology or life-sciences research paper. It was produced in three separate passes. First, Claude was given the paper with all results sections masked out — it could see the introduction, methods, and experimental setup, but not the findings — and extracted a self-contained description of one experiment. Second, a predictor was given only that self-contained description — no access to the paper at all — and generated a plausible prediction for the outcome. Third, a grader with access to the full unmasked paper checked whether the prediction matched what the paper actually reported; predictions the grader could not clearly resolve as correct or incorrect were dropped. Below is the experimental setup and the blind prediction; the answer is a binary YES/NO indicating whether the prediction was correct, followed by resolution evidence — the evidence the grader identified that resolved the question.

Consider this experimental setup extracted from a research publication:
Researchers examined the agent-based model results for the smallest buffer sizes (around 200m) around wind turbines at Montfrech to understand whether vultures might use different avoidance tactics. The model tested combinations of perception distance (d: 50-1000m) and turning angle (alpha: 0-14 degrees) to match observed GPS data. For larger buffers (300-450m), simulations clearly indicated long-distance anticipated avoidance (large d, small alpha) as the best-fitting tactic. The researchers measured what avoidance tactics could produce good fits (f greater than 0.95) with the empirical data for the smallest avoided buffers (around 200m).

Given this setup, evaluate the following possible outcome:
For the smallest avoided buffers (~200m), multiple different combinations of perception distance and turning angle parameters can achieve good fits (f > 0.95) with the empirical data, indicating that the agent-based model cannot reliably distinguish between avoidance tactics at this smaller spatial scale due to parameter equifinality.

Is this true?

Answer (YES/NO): YES